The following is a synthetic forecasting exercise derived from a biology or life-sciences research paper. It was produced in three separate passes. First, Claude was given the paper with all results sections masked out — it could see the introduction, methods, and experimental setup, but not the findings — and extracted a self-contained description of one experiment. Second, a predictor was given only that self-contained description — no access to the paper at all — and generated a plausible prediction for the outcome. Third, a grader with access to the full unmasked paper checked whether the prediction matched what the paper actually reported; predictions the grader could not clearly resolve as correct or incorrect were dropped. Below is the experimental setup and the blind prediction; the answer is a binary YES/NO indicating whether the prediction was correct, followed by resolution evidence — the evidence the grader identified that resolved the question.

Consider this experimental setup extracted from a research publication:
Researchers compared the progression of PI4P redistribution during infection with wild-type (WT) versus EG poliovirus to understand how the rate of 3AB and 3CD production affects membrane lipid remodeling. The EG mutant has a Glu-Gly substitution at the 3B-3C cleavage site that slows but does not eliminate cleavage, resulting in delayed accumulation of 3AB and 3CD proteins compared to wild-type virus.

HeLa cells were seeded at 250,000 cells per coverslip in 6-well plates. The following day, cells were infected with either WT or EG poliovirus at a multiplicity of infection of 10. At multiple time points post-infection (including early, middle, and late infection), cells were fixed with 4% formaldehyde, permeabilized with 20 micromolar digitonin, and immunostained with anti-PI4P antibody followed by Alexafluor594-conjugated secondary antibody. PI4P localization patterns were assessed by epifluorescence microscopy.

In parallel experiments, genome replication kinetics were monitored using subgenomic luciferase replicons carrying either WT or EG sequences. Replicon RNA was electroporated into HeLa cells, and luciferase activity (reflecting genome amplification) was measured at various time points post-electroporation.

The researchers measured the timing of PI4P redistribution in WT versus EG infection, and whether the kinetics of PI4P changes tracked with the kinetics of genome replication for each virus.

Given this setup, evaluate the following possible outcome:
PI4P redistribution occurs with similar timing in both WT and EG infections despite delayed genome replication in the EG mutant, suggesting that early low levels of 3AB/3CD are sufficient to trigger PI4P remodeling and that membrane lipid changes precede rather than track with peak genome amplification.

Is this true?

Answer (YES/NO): NO